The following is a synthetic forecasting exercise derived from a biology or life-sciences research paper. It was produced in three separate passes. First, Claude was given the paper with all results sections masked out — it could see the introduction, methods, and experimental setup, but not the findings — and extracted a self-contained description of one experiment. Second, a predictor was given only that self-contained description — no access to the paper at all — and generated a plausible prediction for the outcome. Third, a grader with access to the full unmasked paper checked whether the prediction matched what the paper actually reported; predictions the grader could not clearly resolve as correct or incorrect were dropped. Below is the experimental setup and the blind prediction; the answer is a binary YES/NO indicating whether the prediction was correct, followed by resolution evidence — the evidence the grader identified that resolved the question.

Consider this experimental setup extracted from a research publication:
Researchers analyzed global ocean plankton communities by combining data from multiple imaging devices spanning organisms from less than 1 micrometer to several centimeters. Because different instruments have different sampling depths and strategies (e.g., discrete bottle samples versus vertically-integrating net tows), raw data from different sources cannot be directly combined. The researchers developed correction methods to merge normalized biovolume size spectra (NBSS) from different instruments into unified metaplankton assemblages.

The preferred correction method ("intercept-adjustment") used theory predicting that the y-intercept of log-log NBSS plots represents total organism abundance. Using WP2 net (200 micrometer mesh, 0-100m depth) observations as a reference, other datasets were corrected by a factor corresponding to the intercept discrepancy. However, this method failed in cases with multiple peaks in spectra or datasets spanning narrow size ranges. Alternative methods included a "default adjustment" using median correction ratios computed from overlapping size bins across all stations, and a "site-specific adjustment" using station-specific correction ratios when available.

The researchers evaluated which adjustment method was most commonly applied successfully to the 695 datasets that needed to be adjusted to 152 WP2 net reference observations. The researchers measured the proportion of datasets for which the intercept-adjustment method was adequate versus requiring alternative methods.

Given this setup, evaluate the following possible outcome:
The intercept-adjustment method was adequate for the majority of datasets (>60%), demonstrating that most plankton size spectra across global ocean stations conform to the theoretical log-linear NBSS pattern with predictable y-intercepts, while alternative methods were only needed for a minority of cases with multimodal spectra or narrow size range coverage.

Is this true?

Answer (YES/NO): YES